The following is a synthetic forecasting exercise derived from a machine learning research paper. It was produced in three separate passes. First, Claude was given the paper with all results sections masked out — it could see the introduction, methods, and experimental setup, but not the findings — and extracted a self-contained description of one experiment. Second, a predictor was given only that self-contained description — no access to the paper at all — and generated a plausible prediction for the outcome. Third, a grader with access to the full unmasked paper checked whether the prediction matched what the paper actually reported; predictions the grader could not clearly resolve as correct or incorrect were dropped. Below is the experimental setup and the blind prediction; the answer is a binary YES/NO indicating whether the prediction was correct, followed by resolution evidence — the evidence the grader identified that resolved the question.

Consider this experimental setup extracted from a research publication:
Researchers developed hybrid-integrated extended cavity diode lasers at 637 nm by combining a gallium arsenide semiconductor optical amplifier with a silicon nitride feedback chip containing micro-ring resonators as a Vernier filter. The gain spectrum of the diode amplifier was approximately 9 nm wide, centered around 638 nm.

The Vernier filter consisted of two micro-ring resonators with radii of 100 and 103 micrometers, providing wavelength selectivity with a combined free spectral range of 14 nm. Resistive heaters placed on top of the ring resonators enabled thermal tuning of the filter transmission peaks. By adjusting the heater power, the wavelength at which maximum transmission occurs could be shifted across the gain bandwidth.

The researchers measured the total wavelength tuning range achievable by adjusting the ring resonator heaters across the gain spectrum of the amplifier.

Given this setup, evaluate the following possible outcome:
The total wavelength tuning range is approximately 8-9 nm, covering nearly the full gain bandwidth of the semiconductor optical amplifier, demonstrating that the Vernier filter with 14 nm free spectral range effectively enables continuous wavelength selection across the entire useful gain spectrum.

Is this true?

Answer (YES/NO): YES